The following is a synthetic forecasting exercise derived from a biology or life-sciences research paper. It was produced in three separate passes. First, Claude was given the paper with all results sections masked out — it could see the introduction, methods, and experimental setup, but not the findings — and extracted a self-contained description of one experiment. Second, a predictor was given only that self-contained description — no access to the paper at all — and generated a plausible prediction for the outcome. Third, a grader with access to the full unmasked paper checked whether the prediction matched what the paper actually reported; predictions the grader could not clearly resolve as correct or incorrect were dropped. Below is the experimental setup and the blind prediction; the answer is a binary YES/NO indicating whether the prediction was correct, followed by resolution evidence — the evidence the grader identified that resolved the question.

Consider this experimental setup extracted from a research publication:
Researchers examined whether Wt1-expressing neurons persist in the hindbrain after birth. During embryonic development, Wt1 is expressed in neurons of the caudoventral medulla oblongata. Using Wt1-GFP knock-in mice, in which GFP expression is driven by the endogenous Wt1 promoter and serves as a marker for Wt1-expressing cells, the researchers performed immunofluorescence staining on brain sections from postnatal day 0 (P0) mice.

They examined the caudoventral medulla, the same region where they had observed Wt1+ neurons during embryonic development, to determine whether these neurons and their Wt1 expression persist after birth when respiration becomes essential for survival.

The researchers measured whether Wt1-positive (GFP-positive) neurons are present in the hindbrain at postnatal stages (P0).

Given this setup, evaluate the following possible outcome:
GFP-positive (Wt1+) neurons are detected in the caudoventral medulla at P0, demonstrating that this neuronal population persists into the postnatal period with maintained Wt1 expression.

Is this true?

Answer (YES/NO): NO